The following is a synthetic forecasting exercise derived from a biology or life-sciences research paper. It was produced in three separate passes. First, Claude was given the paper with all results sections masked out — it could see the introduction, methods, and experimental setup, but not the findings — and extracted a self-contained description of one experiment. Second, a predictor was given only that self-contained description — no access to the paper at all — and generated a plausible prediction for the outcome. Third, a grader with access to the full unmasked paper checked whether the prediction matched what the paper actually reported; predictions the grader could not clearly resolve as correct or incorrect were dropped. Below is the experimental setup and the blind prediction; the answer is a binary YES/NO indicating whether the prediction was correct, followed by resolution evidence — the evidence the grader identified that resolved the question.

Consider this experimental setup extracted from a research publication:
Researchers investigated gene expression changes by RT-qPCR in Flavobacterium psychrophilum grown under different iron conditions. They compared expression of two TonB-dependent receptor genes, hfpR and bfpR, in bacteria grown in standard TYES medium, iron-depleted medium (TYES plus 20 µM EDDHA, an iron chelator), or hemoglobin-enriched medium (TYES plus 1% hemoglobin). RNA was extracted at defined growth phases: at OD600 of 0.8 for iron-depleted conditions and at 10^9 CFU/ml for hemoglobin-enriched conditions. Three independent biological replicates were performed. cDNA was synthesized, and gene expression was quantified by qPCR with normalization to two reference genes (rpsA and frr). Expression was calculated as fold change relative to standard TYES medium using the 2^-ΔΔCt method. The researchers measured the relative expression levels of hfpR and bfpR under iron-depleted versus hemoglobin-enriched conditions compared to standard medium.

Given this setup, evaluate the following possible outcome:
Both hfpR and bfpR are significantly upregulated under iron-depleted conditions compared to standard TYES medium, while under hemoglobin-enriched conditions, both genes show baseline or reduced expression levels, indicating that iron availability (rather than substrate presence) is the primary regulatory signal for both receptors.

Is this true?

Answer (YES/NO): NO